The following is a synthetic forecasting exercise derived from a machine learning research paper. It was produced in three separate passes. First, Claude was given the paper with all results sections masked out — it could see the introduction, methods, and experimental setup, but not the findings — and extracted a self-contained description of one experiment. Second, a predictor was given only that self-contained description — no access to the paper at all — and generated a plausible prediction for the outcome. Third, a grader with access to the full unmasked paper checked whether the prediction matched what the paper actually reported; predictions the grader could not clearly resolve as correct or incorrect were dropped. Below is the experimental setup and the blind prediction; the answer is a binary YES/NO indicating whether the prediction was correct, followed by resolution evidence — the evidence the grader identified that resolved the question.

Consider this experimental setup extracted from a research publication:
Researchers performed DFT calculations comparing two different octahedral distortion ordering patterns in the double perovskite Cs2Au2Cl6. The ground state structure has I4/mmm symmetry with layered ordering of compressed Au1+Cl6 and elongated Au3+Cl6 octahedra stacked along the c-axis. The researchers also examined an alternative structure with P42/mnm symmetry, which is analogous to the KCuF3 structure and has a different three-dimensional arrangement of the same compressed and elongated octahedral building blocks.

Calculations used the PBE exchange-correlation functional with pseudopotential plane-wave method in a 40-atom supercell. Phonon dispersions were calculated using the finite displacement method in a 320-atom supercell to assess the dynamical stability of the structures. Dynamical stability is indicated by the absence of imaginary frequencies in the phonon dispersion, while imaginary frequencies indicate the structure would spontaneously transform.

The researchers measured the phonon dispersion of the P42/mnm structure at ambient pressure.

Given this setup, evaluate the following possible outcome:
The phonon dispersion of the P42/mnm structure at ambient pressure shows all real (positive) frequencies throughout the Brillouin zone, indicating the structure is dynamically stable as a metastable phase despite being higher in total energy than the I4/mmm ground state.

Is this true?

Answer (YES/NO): YES